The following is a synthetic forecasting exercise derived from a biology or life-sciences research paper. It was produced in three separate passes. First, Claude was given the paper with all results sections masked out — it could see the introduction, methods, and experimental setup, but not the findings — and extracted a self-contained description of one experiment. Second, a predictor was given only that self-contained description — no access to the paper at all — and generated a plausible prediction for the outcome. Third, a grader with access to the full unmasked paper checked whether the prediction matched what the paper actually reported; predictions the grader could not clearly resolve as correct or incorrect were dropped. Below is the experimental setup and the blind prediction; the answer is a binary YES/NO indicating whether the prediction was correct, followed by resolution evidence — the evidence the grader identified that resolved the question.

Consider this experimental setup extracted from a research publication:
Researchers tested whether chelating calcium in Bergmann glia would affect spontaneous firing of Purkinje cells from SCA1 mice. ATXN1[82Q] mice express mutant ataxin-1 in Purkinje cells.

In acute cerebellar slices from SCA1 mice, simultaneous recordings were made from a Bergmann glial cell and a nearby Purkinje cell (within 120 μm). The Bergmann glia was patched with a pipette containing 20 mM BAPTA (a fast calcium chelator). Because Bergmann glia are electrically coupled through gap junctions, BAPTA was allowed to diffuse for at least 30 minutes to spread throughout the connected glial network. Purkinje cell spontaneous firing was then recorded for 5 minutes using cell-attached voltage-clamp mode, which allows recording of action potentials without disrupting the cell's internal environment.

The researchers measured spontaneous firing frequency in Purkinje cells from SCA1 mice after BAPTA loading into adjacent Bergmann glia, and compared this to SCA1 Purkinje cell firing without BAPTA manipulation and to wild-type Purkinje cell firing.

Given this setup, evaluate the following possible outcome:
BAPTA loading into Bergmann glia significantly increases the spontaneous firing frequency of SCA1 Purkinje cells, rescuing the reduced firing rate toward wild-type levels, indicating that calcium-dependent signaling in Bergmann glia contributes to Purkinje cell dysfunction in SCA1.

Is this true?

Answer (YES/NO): YES